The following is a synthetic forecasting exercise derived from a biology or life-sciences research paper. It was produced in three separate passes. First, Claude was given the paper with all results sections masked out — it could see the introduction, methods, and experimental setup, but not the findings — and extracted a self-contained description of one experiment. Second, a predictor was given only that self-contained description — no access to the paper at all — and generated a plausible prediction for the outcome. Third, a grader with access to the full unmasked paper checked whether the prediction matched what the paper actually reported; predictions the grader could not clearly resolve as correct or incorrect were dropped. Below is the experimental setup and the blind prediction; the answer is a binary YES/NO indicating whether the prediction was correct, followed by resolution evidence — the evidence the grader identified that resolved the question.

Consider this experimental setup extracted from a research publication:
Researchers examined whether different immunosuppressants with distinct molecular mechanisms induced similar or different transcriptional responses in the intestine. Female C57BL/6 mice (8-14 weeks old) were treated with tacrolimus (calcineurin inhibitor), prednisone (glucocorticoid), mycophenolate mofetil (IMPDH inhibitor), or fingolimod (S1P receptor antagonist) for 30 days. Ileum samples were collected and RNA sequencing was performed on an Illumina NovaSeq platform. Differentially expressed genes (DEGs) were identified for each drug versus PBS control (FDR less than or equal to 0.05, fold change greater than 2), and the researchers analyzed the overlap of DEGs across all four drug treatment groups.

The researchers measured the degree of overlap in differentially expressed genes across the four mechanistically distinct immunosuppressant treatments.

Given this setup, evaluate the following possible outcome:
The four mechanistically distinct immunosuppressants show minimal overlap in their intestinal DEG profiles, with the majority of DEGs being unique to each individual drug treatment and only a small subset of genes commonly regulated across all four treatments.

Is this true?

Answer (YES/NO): YES